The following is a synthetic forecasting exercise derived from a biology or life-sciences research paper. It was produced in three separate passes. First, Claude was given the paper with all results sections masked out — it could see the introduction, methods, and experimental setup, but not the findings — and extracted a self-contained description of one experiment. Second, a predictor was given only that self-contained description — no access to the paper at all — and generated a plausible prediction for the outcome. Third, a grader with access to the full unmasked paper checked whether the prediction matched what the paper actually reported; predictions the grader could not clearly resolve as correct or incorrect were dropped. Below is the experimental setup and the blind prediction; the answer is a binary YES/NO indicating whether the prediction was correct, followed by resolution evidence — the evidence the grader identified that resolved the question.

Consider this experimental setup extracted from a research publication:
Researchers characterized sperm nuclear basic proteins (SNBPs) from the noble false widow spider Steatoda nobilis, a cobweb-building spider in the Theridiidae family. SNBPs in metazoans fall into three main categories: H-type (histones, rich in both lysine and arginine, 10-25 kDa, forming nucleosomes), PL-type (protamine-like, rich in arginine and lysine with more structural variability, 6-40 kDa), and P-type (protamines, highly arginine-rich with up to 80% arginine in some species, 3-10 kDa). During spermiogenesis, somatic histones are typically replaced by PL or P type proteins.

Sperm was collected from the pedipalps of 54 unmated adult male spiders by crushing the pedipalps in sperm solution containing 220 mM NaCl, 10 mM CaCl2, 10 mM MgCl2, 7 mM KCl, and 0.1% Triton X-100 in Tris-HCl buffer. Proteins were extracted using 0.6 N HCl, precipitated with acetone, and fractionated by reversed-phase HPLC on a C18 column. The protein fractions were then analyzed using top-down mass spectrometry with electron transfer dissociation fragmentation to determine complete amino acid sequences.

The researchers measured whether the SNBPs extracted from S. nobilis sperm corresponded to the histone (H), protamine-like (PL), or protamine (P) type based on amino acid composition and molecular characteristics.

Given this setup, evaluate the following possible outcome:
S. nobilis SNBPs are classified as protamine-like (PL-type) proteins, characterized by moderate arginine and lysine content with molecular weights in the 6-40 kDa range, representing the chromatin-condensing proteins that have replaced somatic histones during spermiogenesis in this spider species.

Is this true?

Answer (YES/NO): NO